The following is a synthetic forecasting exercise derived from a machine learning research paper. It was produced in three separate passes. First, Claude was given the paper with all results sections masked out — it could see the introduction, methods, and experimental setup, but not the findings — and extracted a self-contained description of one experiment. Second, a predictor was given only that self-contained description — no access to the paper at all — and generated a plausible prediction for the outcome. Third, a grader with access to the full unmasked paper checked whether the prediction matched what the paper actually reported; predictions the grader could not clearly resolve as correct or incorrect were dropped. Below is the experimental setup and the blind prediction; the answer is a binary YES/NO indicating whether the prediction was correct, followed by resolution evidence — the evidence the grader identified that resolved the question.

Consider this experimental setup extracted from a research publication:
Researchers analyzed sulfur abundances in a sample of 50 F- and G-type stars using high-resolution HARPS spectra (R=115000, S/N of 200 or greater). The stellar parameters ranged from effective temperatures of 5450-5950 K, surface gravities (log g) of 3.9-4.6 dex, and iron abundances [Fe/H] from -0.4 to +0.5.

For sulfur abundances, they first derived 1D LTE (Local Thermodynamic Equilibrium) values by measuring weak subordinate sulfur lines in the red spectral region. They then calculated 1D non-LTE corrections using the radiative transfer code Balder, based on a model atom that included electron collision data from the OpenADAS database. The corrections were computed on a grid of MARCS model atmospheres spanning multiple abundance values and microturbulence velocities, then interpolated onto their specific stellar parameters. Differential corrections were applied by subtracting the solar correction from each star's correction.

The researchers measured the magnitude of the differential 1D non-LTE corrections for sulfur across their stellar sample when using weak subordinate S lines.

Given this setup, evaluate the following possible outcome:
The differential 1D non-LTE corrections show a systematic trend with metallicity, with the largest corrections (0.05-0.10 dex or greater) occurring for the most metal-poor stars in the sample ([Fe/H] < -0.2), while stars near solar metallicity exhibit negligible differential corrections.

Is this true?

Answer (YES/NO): NO